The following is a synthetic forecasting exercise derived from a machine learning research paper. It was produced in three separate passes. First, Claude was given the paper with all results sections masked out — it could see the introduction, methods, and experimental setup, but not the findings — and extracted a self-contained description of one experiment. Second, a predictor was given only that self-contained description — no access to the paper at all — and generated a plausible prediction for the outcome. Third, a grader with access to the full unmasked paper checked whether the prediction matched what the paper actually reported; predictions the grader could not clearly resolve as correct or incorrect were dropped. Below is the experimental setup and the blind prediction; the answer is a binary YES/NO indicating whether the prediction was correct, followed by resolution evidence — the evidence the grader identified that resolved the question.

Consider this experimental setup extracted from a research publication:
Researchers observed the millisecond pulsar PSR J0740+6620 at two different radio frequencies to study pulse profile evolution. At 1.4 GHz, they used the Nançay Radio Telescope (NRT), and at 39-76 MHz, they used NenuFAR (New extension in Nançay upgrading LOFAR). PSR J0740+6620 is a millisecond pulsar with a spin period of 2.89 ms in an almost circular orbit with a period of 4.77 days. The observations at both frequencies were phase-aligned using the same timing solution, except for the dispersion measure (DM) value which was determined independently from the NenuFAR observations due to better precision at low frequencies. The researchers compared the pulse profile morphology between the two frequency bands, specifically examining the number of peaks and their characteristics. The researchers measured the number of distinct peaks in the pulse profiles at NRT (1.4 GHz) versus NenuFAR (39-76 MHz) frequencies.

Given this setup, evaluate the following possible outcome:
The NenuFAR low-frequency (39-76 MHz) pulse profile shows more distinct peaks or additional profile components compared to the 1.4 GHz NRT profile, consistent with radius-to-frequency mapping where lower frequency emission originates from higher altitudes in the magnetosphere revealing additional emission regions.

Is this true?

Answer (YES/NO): NO